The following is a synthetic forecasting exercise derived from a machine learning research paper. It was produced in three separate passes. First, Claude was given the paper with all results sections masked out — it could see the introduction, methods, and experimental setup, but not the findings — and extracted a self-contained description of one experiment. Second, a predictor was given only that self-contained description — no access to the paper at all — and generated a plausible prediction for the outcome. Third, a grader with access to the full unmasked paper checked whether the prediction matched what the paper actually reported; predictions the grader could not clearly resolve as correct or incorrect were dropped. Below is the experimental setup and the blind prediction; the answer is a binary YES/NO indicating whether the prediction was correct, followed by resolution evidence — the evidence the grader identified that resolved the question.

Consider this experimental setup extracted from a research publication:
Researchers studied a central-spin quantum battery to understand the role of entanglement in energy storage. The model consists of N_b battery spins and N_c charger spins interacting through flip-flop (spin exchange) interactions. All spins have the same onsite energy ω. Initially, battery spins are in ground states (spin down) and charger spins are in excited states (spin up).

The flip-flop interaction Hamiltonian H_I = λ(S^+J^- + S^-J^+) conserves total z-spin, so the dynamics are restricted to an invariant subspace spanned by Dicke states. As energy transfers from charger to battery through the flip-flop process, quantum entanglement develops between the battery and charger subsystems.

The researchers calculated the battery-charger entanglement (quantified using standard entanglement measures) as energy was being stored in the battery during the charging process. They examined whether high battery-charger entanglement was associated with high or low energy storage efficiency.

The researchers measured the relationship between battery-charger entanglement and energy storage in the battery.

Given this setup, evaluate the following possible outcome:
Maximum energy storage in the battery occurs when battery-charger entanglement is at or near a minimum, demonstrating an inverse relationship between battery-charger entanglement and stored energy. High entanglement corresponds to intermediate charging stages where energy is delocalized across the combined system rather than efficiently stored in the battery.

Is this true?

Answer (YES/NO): YES